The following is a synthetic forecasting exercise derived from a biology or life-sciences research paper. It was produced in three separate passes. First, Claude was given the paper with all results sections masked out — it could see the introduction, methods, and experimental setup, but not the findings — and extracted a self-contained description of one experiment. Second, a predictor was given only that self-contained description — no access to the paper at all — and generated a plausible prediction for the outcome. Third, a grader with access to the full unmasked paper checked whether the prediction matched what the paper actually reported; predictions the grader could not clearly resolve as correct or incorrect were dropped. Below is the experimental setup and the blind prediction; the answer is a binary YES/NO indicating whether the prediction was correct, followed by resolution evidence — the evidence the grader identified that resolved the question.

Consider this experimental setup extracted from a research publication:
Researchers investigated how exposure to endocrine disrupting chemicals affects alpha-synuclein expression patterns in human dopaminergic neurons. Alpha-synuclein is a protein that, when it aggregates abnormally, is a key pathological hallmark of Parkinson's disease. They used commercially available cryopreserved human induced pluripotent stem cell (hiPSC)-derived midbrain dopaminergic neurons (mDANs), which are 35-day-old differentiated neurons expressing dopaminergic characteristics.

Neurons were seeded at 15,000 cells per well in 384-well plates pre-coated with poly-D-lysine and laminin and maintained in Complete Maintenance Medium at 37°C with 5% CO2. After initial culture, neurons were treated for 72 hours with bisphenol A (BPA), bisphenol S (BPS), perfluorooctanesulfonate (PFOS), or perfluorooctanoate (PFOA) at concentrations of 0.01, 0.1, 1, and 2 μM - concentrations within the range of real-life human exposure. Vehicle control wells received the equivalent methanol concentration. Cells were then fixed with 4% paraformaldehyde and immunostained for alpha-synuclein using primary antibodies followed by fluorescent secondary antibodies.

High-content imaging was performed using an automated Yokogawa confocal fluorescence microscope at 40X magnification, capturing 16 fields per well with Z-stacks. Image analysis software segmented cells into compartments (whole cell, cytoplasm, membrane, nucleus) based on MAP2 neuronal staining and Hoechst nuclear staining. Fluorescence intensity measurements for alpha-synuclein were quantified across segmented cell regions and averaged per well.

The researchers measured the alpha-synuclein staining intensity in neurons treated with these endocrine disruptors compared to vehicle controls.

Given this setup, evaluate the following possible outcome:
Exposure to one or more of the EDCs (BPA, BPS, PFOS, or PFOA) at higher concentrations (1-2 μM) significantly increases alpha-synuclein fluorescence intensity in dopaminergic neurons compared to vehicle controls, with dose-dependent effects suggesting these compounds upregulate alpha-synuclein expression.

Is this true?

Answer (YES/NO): NO